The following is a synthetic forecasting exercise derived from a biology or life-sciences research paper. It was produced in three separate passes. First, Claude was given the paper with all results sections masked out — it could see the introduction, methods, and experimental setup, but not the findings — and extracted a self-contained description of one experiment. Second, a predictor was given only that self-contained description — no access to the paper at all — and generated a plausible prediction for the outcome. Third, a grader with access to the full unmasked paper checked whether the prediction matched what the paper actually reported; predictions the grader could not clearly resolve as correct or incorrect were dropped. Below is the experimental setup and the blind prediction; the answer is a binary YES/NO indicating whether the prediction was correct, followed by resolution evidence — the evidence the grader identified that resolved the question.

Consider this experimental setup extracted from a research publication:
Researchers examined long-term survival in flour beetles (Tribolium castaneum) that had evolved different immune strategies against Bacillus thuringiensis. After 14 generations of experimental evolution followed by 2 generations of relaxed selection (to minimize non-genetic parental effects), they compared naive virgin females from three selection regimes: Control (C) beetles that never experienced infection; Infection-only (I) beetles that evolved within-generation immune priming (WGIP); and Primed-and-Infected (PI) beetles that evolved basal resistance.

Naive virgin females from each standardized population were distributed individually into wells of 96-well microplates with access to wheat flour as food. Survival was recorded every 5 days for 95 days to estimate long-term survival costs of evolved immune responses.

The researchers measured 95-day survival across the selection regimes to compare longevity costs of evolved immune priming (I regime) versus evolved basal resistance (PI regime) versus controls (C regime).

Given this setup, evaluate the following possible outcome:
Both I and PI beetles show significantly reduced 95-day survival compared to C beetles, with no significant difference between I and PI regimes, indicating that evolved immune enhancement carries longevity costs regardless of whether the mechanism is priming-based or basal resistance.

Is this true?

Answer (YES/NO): NO